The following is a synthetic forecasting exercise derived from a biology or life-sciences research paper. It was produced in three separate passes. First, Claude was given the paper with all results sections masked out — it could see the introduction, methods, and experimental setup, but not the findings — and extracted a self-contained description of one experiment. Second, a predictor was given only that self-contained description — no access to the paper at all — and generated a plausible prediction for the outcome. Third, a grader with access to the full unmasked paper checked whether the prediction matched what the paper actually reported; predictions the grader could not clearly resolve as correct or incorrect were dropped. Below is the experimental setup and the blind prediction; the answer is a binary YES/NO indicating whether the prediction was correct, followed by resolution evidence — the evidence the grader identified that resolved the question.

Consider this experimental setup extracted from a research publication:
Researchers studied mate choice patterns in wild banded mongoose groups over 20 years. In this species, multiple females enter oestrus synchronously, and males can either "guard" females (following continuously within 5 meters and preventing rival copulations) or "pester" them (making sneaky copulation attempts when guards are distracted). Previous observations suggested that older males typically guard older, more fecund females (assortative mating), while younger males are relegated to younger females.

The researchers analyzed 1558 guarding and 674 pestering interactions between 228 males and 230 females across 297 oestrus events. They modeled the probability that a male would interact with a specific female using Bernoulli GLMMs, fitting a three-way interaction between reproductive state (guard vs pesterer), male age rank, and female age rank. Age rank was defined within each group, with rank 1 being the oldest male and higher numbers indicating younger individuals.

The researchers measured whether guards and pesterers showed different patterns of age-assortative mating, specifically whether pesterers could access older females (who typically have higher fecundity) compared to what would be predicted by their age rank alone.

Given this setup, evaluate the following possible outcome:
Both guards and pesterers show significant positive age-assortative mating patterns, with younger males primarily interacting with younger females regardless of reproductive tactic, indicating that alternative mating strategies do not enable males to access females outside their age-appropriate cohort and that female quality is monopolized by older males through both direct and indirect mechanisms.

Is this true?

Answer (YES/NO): NO